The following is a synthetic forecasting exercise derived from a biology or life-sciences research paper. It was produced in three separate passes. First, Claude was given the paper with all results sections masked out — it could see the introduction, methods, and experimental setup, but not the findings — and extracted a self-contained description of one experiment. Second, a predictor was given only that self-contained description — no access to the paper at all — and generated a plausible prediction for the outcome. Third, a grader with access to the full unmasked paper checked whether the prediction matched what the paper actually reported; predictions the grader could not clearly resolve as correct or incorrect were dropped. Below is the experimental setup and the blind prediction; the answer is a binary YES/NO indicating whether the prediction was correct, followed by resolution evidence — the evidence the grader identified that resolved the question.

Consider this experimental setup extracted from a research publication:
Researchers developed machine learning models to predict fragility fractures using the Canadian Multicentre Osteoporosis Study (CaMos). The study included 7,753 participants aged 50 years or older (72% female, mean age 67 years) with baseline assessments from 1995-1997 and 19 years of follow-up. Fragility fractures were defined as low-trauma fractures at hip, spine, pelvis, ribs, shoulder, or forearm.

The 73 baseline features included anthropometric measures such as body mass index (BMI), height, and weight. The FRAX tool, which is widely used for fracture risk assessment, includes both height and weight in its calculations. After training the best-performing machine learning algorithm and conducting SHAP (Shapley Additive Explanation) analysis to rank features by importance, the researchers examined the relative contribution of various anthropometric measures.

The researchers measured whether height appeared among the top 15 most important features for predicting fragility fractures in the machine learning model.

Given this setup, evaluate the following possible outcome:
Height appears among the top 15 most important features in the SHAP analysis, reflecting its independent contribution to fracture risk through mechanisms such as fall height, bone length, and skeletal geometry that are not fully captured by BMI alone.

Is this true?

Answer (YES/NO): NO